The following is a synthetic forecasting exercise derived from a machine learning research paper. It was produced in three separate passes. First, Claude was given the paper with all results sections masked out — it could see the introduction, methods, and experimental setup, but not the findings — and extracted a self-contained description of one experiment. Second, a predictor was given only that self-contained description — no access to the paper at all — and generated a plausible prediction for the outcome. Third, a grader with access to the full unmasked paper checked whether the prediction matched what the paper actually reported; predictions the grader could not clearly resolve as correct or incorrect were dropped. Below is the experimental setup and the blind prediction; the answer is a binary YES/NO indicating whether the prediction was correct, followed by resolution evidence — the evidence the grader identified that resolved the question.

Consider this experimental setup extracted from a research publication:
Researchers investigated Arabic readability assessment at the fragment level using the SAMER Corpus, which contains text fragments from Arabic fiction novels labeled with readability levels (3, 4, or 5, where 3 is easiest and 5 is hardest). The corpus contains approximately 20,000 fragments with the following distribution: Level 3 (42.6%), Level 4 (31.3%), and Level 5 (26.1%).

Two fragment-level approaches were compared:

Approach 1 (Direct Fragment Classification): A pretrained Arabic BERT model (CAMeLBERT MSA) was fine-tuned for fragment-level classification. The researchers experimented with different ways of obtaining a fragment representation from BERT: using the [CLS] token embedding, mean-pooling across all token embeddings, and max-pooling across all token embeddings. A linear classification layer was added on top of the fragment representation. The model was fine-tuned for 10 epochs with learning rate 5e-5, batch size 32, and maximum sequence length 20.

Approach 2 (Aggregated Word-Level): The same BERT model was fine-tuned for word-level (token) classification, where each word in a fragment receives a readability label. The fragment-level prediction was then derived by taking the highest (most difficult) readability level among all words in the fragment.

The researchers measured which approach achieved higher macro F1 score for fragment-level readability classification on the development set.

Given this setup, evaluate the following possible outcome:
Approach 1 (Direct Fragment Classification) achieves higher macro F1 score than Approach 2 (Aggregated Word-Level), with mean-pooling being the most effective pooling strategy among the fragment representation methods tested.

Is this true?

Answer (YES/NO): NO